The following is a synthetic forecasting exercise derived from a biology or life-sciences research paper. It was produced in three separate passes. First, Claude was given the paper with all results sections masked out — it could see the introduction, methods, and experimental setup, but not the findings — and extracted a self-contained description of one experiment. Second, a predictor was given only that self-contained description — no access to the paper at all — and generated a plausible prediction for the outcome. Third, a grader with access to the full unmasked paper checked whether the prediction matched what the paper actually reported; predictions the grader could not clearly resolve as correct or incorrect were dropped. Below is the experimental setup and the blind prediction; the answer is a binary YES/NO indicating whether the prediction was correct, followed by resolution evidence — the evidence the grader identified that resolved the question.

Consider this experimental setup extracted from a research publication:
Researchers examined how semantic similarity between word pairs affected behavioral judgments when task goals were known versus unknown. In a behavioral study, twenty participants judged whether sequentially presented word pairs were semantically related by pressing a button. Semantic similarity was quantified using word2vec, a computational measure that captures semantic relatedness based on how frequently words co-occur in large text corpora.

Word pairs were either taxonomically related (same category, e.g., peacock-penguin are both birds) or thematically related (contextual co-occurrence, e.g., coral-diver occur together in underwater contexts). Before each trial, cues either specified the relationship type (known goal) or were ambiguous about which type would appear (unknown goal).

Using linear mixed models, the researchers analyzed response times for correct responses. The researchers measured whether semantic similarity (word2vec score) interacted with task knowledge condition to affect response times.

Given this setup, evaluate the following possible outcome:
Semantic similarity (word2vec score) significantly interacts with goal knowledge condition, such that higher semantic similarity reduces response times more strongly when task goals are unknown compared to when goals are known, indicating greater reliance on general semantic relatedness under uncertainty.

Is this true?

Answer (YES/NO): NO